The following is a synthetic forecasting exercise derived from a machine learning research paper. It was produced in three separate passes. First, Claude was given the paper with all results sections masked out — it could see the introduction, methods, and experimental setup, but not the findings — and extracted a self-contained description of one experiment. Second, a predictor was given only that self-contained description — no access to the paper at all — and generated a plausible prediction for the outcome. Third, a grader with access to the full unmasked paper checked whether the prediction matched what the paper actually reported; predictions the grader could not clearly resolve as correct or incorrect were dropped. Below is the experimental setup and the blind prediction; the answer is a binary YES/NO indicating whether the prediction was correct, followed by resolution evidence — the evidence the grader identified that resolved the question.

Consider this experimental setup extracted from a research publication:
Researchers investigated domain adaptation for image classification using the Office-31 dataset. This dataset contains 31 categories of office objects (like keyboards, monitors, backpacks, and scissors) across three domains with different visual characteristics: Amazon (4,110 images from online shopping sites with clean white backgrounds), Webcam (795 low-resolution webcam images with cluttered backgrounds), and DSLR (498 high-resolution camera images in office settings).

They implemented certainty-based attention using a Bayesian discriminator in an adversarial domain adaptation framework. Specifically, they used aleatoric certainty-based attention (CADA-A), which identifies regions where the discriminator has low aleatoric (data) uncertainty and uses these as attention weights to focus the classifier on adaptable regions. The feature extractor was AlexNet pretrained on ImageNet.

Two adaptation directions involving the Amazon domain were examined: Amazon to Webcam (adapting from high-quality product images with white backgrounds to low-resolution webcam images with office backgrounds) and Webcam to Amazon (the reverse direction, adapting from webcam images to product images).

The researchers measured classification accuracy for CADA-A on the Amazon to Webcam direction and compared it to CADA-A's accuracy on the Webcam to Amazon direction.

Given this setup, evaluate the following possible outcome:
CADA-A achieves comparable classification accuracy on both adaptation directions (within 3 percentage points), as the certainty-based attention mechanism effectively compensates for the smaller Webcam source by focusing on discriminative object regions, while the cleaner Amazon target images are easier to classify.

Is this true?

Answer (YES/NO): NO